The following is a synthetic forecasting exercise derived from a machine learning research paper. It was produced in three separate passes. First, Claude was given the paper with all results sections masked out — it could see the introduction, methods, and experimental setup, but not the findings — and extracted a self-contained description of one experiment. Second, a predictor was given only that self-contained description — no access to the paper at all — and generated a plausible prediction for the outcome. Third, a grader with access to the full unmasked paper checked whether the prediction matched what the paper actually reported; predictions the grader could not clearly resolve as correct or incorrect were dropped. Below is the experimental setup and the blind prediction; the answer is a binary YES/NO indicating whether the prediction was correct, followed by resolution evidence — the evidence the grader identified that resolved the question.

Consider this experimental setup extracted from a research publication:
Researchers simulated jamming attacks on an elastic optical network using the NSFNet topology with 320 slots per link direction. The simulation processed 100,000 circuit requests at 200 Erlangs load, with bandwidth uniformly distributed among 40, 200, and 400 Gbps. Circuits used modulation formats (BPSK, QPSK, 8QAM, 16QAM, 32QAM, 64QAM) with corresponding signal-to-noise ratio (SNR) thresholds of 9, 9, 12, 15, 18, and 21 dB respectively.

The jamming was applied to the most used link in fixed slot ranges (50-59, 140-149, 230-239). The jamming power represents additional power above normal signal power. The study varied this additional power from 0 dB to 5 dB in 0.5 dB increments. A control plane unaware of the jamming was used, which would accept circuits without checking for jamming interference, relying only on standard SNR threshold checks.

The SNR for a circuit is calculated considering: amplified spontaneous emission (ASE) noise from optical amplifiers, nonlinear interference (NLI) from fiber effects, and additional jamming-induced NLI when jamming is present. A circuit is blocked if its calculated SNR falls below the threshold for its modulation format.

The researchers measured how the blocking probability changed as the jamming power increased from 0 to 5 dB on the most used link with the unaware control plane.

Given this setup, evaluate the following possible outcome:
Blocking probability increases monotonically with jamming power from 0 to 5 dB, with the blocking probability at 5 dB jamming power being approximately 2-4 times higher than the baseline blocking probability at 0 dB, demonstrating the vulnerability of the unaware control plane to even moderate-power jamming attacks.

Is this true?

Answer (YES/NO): NO